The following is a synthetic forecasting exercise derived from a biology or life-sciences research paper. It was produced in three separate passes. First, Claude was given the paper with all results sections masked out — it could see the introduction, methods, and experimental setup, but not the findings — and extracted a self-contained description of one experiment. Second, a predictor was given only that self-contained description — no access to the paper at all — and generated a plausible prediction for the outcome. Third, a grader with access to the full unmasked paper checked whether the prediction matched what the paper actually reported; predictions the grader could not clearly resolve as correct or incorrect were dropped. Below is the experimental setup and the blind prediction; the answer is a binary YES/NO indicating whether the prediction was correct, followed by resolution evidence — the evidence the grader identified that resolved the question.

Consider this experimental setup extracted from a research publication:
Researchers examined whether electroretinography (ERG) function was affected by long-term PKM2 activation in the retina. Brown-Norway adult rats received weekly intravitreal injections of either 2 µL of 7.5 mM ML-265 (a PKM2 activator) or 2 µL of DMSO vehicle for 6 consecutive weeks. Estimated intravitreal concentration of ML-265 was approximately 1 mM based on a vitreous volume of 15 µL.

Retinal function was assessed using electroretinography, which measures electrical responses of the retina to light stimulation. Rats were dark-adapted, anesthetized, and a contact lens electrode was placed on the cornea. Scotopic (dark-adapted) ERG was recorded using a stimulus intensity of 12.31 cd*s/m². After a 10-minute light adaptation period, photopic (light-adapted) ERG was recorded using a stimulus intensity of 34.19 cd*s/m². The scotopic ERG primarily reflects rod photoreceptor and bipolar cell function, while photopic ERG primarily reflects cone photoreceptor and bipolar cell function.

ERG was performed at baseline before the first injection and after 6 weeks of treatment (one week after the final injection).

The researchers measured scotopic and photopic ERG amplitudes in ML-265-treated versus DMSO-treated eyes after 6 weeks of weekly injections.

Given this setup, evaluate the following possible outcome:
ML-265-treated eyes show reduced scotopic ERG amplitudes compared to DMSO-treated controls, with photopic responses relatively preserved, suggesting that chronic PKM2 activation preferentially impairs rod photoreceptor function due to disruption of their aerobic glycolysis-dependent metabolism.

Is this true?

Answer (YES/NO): NO